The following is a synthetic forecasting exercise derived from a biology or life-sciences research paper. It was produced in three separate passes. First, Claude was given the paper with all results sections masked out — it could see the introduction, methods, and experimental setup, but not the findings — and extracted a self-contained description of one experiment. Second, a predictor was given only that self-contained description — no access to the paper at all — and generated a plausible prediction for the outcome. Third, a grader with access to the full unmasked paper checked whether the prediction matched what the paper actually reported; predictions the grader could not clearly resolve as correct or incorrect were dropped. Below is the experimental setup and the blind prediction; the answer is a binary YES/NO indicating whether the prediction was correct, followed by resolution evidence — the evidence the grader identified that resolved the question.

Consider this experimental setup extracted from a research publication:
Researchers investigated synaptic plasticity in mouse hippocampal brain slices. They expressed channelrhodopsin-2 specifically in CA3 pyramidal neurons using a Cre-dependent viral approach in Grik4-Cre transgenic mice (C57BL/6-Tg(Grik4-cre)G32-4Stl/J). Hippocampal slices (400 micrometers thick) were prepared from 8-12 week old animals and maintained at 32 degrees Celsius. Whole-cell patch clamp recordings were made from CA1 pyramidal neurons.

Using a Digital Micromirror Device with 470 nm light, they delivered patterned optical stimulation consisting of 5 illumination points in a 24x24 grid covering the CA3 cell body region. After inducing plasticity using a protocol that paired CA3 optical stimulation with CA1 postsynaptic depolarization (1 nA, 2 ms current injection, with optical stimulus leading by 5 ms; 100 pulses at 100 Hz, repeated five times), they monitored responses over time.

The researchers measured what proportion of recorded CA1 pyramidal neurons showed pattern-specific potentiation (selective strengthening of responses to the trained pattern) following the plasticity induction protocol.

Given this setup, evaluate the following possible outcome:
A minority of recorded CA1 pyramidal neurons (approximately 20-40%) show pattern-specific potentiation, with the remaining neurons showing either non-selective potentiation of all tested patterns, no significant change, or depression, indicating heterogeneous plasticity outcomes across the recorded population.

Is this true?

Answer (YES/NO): YES